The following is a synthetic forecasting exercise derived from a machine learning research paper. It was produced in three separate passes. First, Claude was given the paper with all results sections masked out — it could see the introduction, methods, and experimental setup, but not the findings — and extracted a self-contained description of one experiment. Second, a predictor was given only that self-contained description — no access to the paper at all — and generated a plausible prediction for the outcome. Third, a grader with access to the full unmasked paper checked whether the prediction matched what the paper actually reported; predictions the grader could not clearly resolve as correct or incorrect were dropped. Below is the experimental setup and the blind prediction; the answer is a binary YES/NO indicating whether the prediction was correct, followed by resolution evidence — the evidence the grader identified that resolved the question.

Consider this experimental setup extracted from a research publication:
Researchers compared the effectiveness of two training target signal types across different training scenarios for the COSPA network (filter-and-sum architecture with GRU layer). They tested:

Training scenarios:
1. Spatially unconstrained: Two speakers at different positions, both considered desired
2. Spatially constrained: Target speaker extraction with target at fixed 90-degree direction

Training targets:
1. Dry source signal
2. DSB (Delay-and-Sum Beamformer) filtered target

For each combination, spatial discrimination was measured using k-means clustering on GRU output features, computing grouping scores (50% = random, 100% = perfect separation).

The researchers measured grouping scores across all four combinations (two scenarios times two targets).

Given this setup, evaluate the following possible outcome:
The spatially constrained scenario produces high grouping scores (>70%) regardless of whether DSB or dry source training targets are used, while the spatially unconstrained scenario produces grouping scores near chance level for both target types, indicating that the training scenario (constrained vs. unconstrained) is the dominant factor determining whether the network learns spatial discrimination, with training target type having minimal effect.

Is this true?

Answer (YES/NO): NO